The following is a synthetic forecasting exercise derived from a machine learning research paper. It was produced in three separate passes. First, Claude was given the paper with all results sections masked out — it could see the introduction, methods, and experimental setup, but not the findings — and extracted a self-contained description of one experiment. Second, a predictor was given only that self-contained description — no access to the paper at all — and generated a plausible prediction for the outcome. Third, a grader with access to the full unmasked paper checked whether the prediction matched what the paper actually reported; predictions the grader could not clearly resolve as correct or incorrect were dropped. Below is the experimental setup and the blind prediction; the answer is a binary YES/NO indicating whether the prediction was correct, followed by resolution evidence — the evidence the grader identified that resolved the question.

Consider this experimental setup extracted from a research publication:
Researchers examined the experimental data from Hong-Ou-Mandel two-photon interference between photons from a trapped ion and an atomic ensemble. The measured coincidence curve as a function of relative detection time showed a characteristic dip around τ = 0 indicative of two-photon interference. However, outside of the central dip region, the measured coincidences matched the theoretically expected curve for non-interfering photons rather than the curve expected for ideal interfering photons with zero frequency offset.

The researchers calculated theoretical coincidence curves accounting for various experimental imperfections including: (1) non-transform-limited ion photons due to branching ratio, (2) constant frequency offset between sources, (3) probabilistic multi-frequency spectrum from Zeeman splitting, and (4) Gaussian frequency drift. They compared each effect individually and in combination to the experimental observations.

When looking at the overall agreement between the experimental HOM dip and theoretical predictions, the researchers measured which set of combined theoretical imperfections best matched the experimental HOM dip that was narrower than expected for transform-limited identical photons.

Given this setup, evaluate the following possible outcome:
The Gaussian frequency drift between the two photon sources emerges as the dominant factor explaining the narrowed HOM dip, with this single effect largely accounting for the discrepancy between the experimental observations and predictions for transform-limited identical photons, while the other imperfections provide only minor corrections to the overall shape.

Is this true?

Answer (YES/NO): NO